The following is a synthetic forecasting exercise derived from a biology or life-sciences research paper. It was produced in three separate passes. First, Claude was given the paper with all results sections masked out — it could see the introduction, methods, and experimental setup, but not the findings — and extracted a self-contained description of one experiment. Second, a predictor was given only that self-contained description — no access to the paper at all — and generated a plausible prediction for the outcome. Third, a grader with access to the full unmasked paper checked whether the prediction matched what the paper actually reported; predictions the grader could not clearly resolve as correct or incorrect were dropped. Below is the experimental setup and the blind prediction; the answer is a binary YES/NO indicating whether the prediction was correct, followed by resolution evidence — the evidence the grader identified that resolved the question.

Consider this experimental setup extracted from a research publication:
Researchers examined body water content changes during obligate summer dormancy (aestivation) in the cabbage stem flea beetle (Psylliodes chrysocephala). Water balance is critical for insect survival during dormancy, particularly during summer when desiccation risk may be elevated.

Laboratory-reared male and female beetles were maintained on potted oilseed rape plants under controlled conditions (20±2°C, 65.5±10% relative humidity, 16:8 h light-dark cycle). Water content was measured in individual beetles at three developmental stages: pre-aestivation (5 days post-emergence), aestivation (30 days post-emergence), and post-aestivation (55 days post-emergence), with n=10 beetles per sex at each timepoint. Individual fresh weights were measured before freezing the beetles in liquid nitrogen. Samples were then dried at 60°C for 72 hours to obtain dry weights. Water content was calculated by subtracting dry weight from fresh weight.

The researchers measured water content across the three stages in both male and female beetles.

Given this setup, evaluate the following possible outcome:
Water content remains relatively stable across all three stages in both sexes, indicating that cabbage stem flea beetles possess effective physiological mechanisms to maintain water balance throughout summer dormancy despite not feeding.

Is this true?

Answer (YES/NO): NO